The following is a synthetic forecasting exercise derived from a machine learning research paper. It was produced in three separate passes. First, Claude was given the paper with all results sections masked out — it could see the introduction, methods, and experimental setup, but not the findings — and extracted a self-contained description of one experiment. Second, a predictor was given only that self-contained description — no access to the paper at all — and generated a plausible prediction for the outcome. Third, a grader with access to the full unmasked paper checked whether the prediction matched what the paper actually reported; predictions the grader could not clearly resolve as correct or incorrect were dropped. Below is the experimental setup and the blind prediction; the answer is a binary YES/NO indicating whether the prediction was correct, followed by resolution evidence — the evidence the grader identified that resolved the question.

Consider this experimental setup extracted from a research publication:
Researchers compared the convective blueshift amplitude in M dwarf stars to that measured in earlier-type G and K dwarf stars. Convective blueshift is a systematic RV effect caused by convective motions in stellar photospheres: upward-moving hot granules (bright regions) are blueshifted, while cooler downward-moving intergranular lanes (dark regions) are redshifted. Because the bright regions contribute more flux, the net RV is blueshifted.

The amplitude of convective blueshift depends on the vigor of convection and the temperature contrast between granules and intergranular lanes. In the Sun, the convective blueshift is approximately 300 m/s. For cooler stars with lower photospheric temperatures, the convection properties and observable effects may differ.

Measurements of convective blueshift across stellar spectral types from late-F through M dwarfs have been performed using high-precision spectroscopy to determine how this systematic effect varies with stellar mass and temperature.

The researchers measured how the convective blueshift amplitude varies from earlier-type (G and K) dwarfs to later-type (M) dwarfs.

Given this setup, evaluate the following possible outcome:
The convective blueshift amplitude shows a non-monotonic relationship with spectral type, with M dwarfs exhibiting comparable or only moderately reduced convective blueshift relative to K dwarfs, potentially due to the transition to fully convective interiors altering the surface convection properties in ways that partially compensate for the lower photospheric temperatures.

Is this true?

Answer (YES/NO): NO